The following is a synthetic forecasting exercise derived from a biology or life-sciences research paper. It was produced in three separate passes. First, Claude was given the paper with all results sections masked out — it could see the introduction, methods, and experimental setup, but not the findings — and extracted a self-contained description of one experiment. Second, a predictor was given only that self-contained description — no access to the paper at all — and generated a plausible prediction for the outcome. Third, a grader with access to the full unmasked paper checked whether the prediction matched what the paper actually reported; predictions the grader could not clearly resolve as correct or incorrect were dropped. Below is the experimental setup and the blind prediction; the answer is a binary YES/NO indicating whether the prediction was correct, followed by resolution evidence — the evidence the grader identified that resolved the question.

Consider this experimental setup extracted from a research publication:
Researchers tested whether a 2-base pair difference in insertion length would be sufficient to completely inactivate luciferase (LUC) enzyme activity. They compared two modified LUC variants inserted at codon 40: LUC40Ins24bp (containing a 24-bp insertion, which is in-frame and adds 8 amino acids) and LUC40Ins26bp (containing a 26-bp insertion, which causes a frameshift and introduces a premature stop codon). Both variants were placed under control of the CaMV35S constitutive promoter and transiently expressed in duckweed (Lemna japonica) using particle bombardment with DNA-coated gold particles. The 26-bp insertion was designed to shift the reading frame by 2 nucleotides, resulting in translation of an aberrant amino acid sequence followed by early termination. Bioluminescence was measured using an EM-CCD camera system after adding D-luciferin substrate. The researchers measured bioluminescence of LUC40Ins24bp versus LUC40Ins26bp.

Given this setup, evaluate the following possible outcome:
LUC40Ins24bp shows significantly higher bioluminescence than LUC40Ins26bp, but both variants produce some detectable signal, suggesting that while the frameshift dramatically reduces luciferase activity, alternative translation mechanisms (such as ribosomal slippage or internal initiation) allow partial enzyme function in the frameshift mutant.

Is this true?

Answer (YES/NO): NO